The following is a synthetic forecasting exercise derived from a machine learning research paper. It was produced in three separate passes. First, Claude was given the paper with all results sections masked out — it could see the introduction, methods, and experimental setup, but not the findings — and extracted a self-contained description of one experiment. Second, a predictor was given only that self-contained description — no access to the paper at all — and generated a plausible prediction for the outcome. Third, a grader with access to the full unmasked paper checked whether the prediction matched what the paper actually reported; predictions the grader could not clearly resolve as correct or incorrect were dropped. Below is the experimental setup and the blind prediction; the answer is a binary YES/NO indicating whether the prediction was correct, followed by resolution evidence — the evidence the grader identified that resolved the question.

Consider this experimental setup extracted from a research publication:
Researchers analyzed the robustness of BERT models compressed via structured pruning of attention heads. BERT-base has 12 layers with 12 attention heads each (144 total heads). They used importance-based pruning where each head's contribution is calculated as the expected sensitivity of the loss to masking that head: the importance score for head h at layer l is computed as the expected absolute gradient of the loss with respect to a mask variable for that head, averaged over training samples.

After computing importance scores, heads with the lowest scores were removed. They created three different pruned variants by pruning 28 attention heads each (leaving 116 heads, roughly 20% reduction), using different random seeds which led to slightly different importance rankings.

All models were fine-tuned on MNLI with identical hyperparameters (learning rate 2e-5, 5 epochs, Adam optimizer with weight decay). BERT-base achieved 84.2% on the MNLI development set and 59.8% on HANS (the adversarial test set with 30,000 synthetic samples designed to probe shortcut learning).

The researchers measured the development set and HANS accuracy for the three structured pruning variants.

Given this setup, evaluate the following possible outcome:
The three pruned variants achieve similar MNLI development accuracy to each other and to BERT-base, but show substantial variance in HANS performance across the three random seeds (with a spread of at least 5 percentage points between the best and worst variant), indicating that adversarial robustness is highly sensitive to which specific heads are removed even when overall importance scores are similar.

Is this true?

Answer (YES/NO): NO